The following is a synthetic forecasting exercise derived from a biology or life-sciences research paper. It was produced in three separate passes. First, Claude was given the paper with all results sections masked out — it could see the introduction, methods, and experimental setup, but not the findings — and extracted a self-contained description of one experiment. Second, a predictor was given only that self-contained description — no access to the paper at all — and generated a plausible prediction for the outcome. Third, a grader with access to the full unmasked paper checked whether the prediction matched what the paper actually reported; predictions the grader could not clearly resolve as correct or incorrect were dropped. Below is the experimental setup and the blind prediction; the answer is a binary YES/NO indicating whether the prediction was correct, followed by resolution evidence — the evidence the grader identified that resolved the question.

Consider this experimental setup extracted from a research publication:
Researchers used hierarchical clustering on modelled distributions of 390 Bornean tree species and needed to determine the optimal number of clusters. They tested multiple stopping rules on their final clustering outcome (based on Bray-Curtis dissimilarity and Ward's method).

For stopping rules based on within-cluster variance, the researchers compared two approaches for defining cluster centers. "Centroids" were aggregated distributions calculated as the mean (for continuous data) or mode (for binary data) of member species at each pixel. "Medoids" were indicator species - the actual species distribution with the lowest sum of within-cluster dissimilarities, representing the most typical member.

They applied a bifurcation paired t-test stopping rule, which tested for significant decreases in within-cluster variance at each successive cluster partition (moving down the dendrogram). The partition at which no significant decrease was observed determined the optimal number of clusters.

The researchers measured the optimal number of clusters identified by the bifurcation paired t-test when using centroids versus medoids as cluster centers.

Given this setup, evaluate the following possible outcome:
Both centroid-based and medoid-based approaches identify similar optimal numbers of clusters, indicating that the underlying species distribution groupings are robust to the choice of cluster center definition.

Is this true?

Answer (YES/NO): NO